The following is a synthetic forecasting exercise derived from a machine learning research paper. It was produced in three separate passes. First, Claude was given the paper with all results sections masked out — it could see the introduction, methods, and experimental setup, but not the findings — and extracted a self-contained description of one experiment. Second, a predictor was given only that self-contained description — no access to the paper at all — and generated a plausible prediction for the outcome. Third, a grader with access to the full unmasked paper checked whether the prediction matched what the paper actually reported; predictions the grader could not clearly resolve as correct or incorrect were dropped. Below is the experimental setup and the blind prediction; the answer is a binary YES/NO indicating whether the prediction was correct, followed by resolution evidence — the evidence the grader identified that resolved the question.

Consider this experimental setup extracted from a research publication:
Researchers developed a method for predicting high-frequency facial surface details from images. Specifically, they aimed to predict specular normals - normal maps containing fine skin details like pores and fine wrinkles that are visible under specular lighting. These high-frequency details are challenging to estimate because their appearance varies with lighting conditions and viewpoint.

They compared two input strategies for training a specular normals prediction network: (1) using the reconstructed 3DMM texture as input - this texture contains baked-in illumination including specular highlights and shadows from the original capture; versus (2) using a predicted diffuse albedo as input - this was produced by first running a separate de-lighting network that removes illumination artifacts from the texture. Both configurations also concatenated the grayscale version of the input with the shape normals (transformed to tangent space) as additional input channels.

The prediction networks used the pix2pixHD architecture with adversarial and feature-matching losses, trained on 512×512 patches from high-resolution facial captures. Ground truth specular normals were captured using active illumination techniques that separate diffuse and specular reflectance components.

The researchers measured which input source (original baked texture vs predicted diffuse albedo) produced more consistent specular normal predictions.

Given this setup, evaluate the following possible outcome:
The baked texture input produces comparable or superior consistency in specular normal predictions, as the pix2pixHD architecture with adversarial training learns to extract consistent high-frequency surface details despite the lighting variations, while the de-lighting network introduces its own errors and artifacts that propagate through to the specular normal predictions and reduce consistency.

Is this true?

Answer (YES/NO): NO